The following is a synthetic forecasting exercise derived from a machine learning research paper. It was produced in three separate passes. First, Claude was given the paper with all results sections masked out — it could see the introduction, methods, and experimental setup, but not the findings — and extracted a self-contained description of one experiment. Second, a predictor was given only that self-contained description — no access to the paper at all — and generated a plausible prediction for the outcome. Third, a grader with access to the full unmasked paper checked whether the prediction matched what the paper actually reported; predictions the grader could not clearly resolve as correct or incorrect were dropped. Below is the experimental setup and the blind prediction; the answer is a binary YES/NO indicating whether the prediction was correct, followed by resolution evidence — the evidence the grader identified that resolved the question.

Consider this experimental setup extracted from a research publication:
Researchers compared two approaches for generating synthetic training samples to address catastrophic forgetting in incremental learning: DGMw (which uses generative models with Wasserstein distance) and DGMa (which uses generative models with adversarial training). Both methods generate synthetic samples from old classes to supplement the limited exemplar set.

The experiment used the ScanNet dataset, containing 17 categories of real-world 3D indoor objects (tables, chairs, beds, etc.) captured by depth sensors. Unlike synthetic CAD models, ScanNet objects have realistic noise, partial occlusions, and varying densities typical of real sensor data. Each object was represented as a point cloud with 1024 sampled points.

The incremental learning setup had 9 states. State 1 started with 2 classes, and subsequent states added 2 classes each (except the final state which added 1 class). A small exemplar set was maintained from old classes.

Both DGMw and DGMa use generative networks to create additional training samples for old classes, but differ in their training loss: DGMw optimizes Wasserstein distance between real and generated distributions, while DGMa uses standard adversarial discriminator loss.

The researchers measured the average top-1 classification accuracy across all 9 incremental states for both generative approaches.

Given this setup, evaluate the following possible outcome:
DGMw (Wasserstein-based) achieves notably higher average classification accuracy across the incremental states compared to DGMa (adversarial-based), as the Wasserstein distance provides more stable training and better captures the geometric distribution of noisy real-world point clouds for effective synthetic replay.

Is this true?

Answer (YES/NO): NO